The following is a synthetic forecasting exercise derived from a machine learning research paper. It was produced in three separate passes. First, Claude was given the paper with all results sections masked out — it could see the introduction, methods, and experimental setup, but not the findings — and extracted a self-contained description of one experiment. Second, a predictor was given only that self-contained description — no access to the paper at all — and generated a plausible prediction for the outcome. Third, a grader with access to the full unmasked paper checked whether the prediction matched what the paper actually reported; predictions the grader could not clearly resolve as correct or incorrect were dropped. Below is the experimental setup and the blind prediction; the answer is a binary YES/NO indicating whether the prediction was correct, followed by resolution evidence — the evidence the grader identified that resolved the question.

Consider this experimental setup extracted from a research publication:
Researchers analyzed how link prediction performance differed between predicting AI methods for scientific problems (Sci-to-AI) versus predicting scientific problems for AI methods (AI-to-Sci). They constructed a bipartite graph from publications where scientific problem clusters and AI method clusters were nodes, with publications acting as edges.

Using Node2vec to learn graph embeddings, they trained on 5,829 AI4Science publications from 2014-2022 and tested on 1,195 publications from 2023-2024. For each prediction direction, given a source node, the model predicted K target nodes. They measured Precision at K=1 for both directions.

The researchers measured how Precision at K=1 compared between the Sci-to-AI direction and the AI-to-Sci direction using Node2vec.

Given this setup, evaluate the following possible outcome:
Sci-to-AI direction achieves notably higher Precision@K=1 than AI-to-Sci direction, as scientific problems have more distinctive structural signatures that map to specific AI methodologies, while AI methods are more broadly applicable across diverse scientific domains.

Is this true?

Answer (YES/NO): NO